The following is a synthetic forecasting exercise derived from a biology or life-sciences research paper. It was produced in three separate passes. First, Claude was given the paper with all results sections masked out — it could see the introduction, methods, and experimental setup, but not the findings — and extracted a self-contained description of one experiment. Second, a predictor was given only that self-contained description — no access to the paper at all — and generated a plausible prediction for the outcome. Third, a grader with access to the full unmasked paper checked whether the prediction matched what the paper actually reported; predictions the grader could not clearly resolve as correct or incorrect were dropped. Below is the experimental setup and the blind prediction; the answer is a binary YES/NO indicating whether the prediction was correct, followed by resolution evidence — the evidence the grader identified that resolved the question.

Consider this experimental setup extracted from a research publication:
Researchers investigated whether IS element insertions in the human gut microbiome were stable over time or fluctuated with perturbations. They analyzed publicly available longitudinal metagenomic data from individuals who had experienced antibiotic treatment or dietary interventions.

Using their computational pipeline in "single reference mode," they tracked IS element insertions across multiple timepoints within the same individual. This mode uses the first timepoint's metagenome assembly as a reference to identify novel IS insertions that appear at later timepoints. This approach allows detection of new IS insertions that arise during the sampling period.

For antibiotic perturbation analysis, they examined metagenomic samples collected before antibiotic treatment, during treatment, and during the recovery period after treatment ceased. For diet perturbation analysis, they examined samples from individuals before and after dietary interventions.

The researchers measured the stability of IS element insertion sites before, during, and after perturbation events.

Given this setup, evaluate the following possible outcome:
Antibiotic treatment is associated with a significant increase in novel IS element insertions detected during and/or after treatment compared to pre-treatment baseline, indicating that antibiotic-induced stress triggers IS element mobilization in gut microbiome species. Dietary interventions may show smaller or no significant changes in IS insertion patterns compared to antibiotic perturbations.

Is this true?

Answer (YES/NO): NO